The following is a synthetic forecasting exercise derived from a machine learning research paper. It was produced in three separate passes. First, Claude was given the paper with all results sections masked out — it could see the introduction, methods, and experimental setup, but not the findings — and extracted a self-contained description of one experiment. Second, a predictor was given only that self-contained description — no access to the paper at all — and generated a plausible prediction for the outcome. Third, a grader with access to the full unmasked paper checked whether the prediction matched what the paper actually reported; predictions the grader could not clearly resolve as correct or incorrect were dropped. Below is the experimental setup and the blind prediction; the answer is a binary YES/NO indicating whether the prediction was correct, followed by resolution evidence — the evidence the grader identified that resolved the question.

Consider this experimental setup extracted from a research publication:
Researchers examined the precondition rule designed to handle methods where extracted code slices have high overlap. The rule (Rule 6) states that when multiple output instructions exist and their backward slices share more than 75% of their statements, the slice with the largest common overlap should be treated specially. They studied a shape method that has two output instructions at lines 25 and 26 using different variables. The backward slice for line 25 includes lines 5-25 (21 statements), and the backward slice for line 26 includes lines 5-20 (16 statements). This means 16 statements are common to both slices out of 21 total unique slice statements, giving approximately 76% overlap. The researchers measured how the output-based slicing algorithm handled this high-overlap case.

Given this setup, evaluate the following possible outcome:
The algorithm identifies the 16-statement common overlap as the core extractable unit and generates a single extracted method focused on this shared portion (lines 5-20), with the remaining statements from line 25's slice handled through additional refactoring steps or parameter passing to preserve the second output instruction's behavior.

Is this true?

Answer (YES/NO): NO